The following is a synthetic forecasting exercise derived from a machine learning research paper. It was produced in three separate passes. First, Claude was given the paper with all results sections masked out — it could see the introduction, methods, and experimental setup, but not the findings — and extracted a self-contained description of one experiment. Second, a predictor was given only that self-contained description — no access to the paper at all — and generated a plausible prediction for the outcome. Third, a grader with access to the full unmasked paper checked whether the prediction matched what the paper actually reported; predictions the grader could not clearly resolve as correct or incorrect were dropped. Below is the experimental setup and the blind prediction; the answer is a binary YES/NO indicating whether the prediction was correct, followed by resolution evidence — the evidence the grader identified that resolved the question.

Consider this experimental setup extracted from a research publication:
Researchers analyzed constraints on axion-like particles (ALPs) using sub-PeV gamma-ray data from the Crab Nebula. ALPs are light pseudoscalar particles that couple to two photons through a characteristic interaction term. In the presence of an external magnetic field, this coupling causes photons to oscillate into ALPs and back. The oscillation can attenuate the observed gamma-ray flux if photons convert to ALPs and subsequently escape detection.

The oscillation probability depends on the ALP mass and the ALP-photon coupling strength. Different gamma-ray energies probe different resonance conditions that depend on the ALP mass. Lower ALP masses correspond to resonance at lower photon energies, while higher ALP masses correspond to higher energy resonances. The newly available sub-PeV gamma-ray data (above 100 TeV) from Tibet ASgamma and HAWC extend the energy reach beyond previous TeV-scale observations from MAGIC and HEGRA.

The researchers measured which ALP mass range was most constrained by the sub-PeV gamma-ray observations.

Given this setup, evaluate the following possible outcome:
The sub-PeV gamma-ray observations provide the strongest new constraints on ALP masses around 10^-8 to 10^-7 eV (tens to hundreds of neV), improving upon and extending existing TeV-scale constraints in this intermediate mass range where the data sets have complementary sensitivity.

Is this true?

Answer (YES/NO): NO